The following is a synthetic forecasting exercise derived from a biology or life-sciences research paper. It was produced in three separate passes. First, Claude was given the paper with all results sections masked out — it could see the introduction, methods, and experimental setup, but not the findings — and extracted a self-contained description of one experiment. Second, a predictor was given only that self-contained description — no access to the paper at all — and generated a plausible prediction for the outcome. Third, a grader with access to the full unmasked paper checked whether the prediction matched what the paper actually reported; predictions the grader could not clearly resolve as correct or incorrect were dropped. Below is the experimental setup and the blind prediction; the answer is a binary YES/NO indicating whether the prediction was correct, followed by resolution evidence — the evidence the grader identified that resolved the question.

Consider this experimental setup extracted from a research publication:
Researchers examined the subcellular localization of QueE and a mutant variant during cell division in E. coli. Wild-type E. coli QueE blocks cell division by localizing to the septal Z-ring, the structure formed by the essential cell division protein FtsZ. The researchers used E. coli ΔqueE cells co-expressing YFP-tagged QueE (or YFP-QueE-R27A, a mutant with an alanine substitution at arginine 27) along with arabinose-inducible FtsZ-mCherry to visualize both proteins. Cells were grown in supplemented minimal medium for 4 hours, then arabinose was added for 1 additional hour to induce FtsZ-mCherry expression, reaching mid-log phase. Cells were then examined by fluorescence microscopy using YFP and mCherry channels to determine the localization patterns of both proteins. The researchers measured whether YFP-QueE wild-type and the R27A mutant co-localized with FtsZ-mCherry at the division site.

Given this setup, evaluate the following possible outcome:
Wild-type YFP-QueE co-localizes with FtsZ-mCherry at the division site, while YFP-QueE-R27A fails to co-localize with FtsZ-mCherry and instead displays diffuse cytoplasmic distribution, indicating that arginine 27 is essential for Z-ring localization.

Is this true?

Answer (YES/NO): NO